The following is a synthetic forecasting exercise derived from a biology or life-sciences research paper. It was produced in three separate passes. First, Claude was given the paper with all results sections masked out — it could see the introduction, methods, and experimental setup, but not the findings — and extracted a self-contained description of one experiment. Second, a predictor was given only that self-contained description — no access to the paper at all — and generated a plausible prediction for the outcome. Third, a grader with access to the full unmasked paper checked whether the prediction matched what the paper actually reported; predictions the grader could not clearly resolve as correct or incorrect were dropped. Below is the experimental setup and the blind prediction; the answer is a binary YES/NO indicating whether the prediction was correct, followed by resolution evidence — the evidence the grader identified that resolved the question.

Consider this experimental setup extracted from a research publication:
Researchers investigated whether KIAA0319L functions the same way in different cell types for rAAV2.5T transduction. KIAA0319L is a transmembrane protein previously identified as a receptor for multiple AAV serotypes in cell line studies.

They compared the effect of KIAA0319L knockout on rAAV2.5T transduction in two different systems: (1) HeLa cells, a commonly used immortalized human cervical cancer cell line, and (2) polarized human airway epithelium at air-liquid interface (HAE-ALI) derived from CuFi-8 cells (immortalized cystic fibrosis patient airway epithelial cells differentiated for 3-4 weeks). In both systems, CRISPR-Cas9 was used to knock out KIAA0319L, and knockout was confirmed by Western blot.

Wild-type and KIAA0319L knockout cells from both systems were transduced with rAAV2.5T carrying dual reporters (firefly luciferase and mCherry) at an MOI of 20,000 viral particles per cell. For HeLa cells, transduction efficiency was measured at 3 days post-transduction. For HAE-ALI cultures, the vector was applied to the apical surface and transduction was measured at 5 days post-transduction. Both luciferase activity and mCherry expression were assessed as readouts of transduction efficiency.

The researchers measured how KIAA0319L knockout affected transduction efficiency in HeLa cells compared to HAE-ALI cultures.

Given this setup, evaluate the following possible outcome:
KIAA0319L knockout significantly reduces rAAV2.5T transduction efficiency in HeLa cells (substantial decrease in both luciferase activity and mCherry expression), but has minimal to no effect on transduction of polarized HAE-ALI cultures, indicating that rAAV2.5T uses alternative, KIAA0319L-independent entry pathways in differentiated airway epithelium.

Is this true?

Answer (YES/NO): NO